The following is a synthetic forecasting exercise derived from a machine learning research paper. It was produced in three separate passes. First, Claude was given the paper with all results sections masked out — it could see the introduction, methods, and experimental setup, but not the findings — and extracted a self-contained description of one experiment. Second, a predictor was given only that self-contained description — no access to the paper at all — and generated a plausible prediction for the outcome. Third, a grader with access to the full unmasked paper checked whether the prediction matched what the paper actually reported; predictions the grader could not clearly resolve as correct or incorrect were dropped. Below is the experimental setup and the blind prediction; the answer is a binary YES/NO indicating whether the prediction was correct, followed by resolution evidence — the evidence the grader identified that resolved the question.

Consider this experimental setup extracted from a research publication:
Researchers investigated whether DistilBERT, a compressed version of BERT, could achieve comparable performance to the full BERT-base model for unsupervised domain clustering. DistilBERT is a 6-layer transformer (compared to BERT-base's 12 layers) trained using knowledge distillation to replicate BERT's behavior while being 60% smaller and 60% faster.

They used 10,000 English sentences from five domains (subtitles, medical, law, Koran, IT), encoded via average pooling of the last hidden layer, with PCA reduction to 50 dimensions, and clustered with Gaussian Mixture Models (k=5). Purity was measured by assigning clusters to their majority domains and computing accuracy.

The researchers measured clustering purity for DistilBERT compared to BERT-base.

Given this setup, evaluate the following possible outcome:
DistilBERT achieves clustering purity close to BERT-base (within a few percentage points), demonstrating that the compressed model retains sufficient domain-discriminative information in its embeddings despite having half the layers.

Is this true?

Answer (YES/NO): YES